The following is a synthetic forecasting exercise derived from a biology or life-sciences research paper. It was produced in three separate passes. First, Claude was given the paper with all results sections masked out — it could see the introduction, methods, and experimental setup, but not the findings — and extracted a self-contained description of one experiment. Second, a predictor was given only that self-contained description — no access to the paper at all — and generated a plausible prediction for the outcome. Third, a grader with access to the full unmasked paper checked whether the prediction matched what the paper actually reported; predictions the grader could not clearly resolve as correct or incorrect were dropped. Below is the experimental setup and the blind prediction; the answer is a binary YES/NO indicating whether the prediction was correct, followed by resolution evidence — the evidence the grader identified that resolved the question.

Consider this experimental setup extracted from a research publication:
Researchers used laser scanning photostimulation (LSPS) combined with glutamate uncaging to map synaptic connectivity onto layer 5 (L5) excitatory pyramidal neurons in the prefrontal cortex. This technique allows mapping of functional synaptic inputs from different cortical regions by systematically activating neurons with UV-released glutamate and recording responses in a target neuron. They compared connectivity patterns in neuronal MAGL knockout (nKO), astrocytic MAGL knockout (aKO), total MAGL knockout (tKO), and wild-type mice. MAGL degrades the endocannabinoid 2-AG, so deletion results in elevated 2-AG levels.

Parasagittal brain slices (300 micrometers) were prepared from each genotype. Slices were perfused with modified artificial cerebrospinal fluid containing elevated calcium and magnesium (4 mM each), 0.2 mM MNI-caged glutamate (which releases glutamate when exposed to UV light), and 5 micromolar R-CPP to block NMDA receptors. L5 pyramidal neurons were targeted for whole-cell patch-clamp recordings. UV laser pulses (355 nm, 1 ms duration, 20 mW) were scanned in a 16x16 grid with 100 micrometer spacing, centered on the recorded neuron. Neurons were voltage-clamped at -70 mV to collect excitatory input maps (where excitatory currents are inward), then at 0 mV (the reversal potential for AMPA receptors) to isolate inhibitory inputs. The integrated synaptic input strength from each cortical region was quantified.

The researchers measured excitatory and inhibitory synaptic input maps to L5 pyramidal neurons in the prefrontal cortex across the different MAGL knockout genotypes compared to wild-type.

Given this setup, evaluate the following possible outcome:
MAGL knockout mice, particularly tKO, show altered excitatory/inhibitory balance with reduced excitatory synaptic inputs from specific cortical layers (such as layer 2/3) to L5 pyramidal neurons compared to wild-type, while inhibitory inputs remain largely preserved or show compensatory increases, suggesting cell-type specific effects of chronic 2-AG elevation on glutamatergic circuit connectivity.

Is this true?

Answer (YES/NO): NO